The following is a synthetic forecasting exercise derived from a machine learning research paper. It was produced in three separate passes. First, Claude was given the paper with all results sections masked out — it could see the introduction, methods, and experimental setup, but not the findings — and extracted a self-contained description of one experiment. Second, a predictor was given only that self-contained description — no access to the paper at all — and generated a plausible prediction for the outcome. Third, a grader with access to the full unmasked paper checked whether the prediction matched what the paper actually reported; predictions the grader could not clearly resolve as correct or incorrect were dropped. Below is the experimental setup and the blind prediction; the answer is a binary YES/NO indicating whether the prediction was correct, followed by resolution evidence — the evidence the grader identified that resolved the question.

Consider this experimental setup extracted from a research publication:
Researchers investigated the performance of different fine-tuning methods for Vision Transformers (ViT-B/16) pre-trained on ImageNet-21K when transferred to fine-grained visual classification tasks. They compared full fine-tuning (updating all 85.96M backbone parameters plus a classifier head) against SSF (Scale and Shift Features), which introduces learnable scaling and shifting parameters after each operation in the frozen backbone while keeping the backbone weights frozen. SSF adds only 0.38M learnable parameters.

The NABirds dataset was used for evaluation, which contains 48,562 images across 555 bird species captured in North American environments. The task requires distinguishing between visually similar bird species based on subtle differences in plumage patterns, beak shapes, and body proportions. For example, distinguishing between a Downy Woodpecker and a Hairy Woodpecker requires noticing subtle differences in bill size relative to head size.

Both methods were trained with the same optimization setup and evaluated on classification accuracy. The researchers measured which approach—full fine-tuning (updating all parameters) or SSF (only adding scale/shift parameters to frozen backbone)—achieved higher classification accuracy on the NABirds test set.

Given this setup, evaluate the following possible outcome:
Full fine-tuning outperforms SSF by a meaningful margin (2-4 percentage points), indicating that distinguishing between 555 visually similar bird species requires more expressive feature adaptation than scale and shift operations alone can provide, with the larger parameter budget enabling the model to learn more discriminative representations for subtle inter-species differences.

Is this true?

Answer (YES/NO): NO